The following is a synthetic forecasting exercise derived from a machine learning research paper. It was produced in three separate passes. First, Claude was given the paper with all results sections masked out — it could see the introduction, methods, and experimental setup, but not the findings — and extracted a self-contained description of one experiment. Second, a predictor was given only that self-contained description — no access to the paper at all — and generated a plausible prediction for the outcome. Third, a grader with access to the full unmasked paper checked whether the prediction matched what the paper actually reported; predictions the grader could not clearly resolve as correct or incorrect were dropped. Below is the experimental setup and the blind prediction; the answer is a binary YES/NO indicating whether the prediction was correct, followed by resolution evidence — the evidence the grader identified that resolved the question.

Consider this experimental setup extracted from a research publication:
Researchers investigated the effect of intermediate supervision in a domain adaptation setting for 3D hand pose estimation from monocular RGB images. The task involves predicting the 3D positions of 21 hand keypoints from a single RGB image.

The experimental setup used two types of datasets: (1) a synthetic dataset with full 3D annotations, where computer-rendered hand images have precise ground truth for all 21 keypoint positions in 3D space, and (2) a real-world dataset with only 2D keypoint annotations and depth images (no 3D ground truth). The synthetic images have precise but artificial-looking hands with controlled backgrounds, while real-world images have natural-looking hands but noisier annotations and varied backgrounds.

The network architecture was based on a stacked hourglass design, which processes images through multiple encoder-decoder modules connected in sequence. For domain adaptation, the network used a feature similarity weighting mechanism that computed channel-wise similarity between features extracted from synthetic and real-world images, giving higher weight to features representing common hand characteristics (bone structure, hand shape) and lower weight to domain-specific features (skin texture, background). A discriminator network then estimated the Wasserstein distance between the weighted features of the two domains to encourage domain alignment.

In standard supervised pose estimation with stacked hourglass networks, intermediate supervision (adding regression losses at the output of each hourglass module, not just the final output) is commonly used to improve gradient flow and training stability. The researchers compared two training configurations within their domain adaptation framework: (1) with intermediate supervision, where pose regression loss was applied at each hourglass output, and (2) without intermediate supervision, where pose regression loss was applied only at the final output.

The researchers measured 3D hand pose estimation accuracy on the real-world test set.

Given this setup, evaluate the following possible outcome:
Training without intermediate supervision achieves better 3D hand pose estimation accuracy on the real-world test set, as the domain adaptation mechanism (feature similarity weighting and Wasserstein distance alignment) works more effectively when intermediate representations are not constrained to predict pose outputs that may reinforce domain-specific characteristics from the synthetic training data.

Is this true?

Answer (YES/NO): YES